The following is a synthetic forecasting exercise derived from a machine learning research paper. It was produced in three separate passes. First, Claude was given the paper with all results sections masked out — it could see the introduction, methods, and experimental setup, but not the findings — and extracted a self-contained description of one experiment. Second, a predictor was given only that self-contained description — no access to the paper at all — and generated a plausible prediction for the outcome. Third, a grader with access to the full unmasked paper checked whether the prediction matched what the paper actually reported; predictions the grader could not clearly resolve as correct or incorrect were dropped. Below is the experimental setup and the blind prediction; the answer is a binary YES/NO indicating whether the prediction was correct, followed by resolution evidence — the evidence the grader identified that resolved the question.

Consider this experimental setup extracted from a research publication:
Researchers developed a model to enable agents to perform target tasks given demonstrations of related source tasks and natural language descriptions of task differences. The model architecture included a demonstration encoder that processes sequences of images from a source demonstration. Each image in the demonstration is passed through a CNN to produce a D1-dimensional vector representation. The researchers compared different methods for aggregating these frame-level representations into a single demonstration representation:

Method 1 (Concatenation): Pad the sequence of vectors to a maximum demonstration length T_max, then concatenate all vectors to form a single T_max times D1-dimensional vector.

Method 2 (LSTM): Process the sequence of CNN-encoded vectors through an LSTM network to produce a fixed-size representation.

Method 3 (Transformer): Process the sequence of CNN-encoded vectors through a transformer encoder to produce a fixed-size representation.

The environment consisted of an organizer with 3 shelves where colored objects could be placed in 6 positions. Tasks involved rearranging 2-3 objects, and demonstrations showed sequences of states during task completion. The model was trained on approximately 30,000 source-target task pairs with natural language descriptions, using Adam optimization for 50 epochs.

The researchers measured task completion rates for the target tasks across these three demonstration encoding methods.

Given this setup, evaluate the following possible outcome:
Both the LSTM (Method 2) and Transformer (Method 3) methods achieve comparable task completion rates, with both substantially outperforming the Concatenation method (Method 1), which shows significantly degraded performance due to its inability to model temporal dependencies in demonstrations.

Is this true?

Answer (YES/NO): NO